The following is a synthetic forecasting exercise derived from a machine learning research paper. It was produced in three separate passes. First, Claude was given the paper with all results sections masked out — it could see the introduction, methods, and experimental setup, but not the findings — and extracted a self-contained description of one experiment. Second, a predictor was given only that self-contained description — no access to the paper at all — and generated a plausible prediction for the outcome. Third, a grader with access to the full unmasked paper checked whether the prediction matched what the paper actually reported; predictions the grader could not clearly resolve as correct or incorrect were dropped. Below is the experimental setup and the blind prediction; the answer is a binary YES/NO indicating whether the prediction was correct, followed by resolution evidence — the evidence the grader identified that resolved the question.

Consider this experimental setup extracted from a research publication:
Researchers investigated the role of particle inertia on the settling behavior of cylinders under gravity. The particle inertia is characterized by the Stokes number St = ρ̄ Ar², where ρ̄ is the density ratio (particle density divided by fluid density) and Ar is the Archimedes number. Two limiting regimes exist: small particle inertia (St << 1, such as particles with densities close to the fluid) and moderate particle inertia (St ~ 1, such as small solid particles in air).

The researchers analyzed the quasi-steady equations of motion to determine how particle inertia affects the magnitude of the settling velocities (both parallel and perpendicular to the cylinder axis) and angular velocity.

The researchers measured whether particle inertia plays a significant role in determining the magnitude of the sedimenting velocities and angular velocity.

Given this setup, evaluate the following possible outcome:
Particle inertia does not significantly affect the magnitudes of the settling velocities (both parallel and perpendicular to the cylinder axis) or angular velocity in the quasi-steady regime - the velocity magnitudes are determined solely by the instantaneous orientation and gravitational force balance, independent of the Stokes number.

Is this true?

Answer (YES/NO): YES